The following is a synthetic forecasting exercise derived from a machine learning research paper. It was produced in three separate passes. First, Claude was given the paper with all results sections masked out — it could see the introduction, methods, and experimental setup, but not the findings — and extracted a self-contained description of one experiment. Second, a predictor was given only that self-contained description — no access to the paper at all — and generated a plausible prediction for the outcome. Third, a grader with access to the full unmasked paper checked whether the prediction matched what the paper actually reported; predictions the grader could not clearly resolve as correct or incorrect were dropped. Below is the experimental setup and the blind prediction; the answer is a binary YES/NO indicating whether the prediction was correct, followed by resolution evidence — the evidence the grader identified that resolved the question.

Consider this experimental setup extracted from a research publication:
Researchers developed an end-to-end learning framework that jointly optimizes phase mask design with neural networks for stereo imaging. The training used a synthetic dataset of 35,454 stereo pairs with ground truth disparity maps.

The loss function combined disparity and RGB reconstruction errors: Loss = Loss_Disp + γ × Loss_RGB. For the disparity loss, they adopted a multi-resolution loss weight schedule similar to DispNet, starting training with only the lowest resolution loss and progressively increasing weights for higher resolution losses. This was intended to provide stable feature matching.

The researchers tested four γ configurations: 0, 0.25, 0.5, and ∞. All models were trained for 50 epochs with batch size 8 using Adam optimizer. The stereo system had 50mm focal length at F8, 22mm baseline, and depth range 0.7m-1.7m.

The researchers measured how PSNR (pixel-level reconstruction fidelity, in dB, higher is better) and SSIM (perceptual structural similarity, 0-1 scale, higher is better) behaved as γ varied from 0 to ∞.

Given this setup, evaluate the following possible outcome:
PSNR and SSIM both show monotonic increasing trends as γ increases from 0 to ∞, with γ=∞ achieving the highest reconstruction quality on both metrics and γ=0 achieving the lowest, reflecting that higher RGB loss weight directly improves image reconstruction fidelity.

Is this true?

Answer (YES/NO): NO